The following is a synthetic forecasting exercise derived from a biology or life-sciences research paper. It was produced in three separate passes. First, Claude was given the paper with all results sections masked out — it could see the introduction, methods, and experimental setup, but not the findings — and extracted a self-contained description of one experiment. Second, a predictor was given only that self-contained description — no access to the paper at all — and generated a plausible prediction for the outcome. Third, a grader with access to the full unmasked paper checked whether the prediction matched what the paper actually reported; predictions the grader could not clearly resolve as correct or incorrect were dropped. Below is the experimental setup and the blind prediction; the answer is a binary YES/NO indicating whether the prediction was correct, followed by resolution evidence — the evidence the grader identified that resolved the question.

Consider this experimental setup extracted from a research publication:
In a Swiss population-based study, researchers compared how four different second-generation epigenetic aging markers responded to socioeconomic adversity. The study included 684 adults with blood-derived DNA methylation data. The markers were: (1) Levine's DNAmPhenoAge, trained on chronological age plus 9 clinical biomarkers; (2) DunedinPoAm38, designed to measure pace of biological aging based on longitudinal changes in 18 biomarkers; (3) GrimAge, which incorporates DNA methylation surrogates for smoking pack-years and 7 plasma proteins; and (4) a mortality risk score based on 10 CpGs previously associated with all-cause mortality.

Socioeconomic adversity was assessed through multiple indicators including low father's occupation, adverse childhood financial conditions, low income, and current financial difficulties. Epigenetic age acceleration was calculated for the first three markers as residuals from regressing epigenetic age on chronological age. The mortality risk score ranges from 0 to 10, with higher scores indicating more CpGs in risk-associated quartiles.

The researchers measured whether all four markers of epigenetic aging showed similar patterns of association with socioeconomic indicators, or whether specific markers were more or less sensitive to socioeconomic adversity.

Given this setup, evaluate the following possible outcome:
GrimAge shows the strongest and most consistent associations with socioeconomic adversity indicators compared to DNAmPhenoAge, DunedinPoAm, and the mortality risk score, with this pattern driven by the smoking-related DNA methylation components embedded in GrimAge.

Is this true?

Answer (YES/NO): NO